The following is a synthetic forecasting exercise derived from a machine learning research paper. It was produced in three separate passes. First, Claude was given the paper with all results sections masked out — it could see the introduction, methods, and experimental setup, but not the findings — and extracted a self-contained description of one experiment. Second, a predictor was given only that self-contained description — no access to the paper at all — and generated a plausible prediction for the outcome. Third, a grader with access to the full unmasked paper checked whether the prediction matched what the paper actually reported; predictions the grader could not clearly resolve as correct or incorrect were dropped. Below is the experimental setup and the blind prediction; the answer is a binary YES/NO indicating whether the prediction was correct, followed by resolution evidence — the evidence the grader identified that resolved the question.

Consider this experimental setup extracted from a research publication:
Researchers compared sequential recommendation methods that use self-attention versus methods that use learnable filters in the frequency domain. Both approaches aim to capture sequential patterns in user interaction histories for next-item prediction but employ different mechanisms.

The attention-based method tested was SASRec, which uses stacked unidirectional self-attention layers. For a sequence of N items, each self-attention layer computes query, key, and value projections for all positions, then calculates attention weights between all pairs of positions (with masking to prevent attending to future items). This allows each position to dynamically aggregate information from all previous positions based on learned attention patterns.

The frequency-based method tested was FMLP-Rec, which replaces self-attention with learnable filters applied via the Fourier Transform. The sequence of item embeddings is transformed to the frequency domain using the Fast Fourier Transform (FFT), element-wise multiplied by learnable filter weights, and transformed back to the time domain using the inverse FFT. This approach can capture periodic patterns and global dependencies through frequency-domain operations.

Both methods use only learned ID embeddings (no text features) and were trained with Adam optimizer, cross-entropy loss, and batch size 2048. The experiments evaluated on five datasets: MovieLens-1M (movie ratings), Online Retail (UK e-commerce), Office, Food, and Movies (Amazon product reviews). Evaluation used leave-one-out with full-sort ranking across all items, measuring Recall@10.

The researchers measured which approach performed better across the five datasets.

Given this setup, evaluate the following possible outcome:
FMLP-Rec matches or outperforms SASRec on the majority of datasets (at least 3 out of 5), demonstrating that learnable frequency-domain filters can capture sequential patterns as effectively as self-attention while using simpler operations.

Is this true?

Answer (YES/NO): YES